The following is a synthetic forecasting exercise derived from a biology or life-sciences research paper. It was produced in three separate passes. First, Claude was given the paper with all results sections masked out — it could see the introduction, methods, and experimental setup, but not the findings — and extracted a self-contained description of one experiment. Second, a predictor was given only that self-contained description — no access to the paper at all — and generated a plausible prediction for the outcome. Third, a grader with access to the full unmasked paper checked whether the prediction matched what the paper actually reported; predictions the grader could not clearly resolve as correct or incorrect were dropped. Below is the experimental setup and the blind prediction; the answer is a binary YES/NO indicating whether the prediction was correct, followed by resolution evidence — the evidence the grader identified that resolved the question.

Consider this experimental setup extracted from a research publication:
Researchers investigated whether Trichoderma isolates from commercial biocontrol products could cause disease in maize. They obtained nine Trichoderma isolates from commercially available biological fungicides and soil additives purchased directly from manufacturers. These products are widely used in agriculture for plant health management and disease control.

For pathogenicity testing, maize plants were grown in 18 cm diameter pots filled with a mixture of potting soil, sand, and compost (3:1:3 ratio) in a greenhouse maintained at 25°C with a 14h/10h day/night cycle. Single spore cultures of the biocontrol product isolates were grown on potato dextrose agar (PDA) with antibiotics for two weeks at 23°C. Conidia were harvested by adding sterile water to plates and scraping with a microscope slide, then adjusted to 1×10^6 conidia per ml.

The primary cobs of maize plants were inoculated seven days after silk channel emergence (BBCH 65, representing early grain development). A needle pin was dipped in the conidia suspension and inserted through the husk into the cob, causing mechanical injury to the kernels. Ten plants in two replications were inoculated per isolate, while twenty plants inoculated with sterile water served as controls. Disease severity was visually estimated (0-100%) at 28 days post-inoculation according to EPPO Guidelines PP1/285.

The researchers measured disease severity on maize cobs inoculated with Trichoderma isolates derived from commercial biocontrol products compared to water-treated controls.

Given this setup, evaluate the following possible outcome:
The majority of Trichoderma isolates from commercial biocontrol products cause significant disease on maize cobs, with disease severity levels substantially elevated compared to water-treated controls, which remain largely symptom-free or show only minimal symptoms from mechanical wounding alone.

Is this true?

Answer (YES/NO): NO